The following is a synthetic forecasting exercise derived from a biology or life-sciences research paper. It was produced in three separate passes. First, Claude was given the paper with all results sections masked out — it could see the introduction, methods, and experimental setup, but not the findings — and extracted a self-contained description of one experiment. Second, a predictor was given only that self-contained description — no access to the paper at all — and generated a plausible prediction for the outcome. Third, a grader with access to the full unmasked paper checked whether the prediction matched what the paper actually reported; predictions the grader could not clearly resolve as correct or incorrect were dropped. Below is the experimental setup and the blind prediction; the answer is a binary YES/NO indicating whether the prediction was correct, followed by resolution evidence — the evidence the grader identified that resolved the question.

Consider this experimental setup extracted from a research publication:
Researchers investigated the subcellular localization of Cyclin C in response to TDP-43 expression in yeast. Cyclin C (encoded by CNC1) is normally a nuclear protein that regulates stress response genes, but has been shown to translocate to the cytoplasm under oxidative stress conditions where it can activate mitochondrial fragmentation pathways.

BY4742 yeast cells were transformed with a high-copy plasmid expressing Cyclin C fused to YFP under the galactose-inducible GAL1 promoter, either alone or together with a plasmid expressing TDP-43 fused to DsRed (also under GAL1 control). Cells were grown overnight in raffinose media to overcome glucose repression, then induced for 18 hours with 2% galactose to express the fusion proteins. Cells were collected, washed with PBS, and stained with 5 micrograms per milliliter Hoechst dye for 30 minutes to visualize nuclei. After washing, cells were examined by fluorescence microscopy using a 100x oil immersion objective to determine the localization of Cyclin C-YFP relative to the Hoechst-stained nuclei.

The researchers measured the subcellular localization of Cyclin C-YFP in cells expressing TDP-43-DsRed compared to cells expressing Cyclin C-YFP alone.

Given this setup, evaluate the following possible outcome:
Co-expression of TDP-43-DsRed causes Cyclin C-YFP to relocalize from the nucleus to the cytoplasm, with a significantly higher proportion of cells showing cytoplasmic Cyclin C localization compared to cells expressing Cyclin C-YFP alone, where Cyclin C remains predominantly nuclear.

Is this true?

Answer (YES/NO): YES